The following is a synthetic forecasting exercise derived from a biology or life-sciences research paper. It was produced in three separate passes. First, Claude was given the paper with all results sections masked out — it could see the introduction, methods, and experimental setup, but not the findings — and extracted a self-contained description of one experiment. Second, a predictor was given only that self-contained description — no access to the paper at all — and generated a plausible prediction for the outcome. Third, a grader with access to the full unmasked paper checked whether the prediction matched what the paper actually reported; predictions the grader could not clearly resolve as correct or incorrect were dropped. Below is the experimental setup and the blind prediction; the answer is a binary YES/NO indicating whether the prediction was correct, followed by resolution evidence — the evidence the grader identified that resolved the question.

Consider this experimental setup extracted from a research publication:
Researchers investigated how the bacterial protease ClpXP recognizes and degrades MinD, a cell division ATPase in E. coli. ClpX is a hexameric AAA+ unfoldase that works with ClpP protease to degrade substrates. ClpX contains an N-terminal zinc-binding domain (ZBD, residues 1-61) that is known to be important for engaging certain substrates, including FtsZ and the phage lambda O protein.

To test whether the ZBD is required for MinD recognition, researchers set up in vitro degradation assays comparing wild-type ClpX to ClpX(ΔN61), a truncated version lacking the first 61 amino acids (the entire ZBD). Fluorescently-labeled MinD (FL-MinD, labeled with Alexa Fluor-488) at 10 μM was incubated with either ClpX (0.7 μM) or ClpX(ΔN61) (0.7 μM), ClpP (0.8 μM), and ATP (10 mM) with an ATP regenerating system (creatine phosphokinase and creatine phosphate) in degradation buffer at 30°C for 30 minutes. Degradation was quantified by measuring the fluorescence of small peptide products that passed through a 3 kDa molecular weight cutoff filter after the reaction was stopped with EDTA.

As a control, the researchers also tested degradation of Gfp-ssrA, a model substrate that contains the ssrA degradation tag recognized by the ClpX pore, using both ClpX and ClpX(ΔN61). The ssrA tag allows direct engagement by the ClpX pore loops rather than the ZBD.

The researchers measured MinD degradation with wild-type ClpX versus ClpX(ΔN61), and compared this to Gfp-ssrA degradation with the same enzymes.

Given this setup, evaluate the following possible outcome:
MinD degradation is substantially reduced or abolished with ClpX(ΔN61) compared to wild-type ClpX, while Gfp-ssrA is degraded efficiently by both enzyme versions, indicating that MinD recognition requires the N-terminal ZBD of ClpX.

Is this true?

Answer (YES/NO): YES